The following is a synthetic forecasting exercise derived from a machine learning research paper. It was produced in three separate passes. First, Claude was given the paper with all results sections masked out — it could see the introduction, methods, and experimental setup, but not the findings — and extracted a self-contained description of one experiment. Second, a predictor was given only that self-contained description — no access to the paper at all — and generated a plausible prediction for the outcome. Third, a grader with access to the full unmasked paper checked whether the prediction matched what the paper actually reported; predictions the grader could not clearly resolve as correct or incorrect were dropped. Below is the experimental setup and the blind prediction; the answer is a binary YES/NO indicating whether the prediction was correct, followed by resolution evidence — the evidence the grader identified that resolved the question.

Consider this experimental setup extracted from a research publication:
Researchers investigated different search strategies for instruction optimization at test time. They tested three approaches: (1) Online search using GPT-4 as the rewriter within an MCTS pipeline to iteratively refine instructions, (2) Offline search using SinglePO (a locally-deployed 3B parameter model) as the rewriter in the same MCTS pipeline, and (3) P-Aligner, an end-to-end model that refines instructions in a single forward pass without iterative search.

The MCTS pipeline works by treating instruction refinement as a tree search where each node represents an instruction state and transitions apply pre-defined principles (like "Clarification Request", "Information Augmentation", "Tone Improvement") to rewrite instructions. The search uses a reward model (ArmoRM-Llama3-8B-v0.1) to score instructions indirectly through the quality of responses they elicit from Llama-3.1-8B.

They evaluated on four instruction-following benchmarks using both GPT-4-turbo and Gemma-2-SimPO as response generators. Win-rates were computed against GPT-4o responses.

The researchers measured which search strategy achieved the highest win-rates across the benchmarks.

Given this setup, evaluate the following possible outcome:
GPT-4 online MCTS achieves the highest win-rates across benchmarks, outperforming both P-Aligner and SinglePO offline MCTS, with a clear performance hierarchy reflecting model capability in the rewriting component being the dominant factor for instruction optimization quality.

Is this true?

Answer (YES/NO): NO